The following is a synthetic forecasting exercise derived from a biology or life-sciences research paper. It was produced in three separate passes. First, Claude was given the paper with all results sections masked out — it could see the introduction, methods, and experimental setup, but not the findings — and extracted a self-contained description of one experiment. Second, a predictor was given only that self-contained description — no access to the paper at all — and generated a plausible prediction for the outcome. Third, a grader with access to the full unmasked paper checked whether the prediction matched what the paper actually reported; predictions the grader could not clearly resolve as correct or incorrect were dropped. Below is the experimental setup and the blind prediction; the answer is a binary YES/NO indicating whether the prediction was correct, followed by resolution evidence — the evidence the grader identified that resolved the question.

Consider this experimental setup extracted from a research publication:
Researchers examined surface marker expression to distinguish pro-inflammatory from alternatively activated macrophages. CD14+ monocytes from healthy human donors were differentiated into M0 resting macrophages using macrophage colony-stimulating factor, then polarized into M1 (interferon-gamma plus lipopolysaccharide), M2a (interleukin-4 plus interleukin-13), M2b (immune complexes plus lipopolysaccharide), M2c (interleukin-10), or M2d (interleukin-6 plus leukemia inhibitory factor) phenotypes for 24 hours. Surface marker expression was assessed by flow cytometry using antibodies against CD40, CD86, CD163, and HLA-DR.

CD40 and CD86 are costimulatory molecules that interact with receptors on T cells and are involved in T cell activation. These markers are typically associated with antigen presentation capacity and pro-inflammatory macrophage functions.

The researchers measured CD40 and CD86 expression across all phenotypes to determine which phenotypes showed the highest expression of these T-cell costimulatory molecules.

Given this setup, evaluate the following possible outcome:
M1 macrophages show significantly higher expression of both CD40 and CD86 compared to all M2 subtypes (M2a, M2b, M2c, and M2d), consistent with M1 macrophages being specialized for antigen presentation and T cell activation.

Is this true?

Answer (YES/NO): NO